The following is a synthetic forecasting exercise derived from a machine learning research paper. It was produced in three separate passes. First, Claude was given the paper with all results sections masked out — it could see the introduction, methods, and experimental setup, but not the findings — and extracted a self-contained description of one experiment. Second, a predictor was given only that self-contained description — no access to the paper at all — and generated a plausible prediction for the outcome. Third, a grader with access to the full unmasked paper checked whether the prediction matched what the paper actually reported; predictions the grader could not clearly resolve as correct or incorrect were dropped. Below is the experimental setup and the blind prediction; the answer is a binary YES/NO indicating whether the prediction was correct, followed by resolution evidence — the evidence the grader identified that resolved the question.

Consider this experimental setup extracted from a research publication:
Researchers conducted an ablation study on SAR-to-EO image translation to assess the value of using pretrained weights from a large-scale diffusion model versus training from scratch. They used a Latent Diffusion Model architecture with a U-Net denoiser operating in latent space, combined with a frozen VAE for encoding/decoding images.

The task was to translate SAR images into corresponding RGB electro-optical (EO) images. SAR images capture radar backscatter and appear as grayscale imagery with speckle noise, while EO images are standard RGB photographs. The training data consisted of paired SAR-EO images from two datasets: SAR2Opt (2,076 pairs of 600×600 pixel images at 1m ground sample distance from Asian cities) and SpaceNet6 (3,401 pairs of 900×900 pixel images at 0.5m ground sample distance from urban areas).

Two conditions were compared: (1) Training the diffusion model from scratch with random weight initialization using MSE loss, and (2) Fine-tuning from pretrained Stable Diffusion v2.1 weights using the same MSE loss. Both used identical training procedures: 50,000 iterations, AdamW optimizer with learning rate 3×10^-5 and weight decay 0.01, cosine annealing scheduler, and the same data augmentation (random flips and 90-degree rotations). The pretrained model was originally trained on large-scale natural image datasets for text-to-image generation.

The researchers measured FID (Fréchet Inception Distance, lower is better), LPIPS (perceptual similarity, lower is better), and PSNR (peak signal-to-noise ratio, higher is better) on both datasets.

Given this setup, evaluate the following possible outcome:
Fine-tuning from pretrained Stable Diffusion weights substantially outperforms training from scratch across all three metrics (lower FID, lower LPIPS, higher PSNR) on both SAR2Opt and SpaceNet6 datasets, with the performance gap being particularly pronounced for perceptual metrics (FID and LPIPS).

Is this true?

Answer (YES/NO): YES